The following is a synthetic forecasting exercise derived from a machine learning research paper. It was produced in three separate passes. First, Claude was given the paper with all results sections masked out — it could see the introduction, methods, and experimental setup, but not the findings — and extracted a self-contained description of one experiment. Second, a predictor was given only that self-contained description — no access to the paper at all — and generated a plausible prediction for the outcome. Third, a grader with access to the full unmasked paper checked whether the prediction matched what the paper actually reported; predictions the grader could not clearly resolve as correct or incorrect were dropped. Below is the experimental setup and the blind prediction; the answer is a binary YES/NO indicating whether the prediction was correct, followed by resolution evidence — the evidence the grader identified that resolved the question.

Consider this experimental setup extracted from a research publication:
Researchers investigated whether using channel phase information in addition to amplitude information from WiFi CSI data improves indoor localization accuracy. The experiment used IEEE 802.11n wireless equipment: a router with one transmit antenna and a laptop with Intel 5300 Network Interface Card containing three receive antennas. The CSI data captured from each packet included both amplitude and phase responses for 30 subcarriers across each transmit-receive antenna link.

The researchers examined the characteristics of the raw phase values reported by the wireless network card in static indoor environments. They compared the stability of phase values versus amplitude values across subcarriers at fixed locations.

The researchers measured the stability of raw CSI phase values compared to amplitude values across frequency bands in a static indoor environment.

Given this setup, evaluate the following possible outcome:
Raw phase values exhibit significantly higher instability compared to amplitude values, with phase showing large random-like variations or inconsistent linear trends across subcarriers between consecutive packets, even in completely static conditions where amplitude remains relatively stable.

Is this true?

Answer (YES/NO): YES